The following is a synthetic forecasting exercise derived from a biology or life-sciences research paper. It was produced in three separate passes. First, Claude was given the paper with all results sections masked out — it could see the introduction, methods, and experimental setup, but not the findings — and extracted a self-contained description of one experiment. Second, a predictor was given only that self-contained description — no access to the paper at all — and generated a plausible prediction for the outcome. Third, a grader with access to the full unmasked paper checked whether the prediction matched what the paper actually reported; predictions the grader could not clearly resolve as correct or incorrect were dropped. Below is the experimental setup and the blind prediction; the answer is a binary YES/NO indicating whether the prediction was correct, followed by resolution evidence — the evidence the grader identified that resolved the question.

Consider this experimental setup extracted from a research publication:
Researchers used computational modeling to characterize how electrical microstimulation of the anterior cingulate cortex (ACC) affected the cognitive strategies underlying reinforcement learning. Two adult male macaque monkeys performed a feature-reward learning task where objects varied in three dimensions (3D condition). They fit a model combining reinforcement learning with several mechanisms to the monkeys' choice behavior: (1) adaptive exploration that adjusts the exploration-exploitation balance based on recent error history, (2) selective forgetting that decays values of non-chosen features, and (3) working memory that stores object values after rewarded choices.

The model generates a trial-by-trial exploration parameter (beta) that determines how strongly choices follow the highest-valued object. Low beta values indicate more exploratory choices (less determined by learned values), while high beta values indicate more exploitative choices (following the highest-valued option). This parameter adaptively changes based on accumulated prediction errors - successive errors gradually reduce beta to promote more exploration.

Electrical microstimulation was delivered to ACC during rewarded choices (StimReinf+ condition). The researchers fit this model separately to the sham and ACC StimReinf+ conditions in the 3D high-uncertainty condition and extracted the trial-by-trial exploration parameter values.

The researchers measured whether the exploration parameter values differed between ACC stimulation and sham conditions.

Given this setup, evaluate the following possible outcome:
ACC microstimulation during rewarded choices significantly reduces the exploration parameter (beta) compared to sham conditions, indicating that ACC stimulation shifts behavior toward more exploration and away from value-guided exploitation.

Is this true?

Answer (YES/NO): YES